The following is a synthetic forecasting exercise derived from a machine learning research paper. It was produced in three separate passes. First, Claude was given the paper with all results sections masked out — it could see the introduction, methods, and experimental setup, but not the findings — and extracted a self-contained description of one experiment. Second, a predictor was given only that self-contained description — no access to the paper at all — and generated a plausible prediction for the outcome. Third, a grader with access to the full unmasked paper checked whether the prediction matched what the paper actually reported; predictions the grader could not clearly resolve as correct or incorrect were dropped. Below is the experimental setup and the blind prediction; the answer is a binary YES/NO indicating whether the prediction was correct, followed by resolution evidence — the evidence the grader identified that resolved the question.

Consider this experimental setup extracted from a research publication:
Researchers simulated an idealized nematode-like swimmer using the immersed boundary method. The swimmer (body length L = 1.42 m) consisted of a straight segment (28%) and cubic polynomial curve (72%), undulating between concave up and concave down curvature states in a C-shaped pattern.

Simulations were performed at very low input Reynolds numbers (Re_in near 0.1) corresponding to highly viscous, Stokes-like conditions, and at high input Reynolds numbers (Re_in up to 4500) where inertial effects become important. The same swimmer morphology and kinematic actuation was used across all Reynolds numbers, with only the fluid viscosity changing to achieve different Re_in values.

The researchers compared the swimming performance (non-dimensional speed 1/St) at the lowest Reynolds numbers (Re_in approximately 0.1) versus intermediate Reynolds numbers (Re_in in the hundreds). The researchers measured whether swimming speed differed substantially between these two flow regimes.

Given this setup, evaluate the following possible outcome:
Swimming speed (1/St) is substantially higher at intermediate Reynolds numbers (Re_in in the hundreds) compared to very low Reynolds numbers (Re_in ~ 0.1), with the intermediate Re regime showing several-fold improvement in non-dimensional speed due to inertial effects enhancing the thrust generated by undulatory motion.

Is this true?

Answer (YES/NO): YES